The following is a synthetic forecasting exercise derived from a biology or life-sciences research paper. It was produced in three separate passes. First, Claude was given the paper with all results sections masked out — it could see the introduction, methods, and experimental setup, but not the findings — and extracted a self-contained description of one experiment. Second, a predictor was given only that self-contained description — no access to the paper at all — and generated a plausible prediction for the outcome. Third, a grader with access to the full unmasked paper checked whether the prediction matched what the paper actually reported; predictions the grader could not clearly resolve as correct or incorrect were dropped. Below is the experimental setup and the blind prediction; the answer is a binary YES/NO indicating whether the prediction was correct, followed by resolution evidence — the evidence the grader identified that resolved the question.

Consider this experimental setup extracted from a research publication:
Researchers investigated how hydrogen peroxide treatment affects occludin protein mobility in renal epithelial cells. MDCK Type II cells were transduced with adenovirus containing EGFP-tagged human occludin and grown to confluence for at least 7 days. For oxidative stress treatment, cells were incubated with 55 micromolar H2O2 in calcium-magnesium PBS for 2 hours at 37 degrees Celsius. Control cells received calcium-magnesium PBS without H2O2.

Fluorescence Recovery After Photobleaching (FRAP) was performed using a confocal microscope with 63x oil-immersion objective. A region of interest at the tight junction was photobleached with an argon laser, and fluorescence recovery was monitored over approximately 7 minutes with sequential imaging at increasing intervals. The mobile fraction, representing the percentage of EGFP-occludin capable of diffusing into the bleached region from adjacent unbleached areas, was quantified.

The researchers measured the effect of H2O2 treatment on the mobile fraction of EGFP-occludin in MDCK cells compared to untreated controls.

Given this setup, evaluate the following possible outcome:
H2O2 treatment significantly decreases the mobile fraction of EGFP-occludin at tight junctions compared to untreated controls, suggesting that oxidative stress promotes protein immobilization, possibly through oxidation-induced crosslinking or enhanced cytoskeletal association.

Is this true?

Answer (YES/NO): NO